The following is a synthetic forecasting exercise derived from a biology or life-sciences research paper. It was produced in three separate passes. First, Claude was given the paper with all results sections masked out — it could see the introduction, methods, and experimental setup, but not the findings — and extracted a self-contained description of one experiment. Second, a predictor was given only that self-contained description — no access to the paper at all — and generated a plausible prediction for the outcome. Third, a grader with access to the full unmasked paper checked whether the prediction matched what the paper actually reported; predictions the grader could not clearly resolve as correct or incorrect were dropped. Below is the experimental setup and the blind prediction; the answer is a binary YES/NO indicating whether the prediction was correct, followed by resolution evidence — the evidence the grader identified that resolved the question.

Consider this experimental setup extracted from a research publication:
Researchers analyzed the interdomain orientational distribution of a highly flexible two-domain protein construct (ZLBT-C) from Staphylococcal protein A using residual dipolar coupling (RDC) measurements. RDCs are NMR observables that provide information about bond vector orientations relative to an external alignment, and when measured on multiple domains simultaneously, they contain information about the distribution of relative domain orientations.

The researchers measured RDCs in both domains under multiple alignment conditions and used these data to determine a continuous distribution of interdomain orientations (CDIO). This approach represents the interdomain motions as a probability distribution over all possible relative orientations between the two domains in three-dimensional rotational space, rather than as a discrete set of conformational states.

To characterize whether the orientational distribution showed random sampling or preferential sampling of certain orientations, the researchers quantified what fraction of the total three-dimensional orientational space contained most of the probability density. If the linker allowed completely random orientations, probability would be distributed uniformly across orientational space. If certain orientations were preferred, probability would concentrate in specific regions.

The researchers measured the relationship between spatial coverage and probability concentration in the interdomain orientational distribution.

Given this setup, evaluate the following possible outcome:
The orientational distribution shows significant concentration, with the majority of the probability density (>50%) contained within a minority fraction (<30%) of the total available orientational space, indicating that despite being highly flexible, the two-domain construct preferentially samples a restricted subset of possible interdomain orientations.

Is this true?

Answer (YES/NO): NO